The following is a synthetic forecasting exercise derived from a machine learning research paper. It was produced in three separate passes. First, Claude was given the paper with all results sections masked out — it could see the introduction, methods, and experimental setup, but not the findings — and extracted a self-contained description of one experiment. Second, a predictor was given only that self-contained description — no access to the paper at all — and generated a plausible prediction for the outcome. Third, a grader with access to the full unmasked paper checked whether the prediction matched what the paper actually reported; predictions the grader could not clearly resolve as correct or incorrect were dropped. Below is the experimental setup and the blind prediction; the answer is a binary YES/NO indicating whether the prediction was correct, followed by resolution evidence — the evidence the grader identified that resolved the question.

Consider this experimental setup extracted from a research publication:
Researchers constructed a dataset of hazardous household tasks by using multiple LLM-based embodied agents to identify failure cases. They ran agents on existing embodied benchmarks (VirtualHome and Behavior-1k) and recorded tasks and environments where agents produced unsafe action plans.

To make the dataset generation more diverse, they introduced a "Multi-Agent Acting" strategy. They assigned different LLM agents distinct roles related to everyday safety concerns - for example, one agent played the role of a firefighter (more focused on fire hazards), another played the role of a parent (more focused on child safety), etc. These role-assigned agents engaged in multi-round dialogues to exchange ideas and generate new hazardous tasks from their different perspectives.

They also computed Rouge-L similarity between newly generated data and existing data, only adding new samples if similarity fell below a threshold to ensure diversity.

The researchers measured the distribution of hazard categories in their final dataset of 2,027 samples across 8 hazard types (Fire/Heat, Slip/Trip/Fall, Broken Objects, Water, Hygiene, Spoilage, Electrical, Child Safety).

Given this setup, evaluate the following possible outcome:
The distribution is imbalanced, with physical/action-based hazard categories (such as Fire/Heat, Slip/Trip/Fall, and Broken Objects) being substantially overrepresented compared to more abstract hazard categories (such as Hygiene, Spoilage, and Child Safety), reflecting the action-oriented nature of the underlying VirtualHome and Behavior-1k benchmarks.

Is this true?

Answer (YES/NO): YES